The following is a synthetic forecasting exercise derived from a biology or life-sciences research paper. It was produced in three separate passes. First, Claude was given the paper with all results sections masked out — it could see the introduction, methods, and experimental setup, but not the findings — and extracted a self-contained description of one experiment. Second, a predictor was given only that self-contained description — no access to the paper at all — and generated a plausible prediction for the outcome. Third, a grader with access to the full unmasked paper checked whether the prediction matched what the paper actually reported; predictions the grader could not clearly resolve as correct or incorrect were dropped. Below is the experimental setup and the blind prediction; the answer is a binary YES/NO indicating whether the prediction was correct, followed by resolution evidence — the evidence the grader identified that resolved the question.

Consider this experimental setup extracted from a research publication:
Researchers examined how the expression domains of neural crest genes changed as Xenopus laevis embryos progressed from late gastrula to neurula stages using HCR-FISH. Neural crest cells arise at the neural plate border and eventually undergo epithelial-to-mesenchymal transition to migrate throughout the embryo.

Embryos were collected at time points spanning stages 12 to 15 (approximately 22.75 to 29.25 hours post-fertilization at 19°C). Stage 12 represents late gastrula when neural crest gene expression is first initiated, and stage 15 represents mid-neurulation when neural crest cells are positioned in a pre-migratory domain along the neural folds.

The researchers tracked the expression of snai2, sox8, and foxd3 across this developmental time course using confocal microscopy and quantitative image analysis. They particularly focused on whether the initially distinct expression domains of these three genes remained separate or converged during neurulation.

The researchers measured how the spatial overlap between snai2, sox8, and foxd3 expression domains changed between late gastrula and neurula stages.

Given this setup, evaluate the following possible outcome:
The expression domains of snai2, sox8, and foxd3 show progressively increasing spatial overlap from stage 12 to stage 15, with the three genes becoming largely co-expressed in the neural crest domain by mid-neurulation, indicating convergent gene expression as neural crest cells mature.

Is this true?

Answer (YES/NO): NO